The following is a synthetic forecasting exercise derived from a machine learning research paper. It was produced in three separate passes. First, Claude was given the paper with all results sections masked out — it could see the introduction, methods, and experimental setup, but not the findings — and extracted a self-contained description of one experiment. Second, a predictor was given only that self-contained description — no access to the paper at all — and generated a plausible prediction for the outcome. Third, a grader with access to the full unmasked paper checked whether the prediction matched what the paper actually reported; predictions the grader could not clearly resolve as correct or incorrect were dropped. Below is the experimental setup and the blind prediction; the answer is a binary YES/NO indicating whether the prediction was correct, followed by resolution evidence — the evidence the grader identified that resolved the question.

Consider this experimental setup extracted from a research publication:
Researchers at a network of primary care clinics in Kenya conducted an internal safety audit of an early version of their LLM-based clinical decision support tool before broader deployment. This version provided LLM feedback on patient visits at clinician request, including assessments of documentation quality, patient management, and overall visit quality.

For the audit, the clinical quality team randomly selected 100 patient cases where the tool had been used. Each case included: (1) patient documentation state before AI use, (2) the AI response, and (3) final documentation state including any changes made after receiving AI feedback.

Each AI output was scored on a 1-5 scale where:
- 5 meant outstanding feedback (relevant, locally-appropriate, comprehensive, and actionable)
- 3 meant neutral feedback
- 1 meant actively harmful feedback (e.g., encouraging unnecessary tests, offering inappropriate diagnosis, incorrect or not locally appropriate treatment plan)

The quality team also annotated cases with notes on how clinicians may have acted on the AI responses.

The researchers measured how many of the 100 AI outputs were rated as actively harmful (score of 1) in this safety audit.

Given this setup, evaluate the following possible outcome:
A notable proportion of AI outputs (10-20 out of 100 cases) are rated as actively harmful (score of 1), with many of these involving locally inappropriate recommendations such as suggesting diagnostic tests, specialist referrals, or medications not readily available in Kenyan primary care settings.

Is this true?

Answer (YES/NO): NO